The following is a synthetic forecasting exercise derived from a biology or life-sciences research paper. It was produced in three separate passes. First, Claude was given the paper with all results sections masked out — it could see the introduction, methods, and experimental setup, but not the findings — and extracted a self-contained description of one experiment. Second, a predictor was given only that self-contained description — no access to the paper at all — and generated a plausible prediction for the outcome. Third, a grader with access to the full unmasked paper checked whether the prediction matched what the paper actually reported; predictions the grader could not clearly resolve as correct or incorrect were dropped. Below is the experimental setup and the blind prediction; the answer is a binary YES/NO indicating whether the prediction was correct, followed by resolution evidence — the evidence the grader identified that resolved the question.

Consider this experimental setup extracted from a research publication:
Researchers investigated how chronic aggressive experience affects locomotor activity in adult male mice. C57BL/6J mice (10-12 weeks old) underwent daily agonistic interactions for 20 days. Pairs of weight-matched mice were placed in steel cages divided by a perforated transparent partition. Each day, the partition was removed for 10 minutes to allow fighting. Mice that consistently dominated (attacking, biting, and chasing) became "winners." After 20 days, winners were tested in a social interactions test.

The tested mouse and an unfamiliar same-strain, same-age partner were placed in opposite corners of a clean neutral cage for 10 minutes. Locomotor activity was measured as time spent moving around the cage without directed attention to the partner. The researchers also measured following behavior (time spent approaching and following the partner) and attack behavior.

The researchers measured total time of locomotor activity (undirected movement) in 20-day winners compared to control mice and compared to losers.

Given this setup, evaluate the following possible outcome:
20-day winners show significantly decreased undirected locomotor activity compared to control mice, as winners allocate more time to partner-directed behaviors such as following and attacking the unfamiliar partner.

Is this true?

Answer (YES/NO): NO